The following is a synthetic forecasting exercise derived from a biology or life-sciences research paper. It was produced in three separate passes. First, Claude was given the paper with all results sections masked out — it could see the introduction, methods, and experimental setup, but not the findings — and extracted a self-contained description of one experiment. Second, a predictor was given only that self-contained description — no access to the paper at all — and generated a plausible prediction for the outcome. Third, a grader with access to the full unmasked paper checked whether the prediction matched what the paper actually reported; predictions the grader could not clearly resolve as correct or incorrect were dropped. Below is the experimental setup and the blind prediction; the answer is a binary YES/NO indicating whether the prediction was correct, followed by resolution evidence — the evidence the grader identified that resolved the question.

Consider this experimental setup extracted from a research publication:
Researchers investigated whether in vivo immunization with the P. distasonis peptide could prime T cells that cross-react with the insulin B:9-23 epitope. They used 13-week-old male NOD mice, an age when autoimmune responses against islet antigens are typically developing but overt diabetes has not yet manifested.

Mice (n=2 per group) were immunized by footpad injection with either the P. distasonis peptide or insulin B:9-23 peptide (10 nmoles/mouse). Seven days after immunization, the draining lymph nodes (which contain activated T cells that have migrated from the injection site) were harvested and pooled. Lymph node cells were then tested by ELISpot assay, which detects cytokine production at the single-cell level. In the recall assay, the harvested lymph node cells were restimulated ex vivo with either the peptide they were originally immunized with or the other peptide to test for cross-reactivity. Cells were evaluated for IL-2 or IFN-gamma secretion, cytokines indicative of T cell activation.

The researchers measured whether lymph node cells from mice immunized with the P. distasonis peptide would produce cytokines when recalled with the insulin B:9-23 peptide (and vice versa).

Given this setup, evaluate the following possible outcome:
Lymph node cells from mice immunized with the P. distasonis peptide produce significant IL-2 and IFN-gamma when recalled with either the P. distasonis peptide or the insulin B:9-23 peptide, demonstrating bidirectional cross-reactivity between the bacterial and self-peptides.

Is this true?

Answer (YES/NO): YES